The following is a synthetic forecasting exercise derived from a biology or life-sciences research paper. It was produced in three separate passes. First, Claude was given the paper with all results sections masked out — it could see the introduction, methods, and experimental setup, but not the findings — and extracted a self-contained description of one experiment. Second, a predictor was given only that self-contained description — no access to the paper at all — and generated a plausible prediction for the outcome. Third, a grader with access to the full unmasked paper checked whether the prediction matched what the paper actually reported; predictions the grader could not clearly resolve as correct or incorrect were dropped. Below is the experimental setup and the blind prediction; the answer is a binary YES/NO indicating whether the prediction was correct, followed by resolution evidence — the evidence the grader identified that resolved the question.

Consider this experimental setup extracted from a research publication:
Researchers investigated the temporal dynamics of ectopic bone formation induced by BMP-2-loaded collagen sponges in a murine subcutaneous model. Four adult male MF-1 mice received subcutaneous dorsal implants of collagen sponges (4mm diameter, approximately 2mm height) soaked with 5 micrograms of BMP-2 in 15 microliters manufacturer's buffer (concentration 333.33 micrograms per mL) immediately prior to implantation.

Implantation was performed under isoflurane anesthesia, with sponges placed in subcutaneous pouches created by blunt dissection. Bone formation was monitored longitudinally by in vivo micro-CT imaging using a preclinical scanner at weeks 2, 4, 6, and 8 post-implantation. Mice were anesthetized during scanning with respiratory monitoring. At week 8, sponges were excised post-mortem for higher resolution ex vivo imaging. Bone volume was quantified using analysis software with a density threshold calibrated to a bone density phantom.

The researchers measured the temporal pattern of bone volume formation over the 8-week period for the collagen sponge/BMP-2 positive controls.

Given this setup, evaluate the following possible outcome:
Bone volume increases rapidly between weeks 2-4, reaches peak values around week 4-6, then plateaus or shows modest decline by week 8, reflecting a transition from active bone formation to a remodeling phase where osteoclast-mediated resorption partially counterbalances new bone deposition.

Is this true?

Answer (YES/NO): NO